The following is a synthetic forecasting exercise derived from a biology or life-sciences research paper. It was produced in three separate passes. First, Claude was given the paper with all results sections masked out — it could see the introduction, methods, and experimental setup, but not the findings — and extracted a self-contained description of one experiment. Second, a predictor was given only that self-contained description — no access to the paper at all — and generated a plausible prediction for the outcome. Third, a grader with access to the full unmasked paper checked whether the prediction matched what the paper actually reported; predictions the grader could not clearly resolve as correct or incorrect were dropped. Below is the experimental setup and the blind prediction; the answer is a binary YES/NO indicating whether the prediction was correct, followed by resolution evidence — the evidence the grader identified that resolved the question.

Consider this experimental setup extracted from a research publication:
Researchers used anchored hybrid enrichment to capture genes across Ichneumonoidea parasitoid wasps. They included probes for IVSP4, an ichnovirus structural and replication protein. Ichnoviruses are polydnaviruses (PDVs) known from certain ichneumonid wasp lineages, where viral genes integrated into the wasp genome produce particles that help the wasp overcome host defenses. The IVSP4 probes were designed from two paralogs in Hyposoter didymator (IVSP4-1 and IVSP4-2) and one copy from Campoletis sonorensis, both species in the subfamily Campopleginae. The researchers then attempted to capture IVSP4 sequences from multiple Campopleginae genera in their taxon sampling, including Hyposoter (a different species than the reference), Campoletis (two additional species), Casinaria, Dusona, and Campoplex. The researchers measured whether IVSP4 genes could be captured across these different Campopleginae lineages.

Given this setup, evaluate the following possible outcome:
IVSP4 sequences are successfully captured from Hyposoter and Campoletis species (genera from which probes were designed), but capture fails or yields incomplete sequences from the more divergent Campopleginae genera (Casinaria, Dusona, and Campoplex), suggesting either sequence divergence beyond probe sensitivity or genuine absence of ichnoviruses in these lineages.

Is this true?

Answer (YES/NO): NO